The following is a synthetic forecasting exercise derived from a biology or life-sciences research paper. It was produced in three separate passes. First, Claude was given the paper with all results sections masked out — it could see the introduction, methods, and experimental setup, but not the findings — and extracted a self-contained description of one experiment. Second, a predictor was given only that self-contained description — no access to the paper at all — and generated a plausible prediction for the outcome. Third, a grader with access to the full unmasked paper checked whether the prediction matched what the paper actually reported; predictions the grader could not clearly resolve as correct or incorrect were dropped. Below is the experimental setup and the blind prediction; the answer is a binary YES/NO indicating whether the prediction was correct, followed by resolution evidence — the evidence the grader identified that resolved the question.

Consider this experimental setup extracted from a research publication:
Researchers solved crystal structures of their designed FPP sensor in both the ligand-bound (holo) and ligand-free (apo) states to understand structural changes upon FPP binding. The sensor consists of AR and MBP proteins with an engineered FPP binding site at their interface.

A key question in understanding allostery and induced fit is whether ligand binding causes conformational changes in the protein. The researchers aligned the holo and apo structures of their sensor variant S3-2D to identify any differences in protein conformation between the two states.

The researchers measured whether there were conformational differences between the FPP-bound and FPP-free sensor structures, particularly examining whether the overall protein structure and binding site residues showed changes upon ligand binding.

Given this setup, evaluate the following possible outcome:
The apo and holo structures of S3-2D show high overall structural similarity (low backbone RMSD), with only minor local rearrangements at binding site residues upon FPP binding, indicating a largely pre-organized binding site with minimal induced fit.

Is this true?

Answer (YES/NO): YES